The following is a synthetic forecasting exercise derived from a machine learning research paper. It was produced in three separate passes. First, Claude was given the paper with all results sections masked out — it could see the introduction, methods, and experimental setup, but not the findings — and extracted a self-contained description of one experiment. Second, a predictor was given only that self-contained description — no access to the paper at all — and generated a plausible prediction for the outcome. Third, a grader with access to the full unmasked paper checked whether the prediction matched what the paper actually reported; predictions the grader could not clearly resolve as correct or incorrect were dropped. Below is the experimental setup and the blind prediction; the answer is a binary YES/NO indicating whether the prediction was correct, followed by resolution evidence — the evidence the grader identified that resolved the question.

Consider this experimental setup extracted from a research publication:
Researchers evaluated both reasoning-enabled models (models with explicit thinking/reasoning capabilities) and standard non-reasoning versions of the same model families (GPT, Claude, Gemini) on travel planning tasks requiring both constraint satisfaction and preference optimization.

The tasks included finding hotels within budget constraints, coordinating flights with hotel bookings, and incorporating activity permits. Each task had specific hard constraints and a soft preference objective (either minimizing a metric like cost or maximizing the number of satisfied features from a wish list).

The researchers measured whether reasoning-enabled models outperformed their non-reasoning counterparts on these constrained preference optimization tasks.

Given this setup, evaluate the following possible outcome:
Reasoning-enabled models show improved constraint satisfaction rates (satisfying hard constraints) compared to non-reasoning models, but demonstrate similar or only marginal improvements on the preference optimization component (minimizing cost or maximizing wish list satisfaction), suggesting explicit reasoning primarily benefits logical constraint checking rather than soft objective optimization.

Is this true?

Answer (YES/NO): NO